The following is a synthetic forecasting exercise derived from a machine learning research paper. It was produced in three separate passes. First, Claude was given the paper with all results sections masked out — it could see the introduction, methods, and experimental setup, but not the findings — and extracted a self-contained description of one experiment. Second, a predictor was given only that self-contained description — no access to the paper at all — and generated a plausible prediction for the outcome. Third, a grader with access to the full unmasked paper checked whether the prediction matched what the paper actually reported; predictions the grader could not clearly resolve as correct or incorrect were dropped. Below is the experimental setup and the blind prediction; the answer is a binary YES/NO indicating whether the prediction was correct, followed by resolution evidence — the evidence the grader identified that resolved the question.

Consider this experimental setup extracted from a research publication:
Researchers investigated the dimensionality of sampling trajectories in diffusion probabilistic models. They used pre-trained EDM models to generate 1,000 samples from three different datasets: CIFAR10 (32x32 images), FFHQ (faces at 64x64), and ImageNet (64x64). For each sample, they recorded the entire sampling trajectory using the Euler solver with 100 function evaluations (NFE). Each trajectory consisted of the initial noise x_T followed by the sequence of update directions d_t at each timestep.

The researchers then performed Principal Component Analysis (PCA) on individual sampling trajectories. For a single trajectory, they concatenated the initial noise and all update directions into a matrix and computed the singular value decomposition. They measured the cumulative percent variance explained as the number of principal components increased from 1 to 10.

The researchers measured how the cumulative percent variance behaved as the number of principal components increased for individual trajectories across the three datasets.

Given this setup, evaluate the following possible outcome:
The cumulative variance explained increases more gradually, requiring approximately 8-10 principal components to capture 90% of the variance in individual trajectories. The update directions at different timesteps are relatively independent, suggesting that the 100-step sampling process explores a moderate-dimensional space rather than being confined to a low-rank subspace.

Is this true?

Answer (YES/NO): NO